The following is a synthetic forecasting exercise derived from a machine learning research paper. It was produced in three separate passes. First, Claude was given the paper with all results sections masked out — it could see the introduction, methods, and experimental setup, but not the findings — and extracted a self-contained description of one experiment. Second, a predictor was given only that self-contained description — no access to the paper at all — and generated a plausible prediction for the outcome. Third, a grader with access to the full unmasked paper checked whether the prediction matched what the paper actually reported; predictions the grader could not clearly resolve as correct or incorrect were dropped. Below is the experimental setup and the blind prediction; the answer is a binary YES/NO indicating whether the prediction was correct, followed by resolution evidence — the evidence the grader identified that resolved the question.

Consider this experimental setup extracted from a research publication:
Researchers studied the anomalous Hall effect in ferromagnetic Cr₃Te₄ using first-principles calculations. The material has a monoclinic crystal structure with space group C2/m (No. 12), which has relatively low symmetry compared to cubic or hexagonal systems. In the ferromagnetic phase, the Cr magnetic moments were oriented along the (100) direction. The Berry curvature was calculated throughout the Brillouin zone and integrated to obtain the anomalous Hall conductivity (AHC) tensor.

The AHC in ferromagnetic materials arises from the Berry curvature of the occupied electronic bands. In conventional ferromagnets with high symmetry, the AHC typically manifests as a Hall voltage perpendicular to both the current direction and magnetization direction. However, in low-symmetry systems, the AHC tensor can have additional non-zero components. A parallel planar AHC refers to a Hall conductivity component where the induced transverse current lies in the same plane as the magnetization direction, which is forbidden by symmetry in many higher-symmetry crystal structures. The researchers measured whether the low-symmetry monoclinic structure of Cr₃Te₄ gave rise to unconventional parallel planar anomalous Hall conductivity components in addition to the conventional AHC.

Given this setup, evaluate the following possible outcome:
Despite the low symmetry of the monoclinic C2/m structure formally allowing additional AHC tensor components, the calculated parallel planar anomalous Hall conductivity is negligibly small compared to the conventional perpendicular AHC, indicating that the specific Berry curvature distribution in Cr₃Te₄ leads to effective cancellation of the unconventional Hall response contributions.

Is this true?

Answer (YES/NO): NO